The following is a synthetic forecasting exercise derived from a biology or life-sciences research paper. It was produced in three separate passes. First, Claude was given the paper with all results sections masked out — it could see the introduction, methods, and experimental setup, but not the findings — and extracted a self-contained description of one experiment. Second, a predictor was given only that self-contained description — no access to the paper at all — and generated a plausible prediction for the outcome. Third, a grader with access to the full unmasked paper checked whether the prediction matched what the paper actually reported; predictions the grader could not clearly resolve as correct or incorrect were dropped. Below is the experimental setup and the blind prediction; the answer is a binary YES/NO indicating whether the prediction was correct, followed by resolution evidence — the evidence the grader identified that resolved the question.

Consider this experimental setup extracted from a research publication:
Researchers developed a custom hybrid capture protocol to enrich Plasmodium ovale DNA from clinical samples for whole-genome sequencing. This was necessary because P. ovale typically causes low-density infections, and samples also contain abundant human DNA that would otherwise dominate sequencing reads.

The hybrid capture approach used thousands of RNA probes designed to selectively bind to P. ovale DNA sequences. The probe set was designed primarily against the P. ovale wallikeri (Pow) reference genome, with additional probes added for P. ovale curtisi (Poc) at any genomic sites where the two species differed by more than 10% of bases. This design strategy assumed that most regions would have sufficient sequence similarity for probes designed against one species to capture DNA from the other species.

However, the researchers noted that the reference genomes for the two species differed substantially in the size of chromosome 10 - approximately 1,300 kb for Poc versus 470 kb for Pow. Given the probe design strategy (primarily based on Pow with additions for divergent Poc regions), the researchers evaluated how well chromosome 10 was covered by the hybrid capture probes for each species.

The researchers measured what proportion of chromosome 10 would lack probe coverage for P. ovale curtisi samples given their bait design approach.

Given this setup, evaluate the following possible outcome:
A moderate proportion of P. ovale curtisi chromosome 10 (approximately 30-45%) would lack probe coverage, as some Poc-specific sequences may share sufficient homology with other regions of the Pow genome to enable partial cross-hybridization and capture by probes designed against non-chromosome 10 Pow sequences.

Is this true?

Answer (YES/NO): NO